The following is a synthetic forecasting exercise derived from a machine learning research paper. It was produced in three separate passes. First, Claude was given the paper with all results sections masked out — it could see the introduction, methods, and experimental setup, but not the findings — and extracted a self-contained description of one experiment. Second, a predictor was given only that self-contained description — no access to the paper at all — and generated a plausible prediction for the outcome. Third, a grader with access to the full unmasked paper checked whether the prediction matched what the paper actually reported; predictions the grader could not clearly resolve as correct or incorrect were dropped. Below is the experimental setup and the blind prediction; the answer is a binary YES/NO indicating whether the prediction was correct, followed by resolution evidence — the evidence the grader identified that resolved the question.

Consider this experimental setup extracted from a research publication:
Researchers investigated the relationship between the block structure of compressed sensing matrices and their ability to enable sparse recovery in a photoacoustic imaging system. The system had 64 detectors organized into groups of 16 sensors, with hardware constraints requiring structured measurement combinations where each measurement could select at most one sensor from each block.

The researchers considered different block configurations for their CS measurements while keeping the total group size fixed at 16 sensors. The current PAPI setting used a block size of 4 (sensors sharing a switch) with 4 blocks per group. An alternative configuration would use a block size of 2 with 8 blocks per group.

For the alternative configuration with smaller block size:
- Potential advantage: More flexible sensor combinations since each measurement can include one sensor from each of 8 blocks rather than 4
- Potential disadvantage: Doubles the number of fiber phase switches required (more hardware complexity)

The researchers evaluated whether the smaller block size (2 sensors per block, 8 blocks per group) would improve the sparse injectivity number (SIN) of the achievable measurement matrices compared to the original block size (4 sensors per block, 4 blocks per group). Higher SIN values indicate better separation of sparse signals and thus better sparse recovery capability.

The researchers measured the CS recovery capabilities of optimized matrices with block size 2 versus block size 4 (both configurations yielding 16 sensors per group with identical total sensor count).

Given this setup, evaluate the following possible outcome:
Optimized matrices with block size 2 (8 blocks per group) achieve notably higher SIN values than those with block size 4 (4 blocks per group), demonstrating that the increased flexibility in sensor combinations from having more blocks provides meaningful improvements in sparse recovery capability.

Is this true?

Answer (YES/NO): YES